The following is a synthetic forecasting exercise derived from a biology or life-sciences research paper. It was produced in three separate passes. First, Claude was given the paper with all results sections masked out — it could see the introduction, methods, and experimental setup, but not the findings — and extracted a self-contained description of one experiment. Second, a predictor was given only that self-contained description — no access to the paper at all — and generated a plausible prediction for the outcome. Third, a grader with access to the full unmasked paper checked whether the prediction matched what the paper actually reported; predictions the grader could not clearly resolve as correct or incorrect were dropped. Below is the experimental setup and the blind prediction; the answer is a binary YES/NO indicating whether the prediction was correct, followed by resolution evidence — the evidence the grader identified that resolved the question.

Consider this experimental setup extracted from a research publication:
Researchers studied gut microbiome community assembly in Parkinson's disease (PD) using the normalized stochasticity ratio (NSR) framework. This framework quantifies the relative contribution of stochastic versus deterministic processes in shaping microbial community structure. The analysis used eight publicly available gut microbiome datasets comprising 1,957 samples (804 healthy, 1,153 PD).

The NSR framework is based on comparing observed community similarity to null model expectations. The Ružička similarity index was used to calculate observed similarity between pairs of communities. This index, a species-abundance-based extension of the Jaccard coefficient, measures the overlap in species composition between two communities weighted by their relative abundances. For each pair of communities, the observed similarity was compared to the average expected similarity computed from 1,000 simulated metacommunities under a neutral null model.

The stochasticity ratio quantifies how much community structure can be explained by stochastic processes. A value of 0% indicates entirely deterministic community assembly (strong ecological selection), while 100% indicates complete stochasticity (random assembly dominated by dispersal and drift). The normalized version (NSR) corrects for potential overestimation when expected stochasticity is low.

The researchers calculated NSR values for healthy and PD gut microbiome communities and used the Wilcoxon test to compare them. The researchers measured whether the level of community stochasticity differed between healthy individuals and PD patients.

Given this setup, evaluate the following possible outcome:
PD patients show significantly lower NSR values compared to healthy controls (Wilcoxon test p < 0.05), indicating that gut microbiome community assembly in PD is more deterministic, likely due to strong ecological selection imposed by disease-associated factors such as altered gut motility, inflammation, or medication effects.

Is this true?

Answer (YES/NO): NO